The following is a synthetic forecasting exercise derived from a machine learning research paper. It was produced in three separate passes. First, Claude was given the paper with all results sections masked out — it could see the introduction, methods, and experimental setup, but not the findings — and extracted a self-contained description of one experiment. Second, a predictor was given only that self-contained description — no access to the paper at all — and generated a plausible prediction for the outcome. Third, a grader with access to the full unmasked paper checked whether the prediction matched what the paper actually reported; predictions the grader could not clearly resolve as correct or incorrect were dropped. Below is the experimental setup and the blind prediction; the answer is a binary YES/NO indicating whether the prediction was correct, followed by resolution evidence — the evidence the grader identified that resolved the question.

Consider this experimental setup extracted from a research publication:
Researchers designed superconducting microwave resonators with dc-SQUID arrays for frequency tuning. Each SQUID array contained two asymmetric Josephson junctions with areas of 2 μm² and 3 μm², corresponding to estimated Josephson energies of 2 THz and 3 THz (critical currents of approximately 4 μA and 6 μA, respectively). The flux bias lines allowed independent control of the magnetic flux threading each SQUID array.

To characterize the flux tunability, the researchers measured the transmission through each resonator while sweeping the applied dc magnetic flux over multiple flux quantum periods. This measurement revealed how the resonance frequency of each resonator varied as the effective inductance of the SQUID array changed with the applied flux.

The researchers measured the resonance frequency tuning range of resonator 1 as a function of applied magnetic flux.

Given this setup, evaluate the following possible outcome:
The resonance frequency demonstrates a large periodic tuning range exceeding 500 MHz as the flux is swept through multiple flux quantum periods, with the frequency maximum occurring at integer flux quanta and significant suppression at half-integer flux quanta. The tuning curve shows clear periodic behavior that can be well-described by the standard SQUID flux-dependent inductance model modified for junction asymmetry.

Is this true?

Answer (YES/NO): YES